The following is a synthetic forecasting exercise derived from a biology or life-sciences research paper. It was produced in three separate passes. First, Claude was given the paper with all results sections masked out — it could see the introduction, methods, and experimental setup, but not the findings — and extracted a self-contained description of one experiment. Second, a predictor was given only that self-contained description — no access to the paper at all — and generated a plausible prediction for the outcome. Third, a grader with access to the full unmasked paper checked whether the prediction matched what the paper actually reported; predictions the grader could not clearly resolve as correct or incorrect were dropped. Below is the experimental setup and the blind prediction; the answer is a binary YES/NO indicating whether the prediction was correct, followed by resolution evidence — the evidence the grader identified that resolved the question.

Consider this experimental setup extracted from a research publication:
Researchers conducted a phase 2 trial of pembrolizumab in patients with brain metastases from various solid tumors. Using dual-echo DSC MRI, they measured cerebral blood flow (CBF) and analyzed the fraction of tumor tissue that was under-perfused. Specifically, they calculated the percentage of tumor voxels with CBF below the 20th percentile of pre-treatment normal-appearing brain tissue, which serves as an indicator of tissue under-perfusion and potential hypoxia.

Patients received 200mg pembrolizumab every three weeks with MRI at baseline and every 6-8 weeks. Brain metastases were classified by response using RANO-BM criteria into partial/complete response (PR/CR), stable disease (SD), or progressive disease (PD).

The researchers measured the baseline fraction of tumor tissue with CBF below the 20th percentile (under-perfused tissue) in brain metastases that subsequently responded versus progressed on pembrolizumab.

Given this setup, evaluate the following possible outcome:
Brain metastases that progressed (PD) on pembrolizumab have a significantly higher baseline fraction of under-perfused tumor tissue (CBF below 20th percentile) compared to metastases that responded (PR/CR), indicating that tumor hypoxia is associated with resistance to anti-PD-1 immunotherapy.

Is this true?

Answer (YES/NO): NO